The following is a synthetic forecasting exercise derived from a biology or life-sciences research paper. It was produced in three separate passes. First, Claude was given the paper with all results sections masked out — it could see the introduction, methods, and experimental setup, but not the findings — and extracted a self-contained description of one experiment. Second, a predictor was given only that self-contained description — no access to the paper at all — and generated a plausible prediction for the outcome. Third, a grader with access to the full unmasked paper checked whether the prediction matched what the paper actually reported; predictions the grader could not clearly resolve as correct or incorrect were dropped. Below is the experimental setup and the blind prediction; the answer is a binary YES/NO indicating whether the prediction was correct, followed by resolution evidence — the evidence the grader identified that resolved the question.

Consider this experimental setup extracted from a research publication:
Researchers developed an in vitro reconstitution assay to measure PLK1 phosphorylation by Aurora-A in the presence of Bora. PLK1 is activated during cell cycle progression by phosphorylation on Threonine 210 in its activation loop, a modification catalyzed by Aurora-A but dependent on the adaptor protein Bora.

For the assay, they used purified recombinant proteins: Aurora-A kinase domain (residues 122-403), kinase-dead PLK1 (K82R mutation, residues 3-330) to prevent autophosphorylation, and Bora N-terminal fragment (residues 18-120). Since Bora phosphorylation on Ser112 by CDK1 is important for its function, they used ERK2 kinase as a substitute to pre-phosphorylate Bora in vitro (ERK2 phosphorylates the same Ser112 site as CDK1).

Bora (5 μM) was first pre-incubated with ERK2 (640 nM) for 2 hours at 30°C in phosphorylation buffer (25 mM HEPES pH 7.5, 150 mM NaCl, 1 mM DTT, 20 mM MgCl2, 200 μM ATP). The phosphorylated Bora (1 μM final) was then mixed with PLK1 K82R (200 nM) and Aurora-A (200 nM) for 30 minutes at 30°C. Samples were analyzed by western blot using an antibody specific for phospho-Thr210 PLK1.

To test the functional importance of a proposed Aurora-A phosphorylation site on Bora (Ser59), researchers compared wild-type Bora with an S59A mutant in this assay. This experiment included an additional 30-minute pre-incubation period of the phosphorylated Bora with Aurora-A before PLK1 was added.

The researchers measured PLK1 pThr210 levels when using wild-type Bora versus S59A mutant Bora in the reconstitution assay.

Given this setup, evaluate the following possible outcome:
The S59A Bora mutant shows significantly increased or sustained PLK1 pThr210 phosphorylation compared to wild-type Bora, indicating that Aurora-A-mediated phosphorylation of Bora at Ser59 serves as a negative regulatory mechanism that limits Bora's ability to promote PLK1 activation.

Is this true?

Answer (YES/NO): NO